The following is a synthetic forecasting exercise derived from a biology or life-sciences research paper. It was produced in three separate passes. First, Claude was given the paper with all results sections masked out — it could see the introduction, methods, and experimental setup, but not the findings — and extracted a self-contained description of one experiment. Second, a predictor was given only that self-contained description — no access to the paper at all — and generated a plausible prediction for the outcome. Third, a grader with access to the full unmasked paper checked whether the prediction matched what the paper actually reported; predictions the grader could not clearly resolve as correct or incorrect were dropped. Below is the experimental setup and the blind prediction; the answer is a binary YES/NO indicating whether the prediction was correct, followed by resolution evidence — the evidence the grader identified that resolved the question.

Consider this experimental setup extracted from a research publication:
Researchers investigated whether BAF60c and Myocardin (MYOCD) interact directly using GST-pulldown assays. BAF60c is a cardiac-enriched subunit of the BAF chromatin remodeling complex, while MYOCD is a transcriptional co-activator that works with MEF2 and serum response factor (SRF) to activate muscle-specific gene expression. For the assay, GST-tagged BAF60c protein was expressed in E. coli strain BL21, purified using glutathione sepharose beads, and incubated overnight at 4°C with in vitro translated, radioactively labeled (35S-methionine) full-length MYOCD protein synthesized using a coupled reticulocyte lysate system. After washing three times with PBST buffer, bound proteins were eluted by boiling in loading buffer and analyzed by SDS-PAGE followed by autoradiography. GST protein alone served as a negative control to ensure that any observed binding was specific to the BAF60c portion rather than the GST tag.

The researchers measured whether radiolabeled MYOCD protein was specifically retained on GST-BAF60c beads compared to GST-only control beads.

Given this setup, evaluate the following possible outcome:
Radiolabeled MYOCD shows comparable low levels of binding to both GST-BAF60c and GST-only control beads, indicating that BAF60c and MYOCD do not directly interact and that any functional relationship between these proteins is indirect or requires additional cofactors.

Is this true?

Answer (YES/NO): NO